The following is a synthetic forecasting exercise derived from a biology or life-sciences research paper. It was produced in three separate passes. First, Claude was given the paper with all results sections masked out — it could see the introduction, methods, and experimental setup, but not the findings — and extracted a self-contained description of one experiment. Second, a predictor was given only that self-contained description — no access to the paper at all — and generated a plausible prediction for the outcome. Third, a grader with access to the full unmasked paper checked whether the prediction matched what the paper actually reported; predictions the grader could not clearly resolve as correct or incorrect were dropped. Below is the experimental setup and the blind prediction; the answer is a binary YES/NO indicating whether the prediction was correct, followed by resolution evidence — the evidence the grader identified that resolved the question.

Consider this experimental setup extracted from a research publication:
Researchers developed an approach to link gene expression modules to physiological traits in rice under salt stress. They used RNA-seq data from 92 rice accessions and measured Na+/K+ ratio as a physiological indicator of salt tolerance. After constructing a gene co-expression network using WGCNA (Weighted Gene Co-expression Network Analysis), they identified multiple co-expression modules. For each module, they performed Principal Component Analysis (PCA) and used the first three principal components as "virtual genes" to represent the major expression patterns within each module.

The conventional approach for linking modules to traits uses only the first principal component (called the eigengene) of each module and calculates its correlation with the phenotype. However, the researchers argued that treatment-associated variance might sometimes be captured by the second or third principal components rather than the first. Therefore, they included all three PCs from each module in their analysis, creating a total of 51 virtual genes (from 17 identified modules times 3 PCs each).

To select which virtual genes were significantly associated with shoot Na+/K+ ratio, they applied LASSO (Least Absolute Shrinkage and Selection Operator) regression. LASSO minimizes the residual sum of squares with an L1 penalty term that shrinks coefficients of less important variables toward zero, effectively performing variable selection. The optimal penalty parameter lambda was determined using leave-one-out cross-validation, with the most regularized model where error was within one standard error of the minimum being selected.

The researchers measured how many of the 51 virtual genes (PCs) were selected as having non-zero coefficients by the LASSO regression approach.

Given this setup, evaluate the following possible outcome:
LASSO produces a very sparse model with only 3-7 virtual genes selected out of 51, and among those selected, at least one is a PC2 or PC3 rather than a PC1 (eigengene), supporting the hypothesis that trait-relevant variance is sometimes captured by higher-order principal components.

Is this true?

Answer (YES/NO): NO